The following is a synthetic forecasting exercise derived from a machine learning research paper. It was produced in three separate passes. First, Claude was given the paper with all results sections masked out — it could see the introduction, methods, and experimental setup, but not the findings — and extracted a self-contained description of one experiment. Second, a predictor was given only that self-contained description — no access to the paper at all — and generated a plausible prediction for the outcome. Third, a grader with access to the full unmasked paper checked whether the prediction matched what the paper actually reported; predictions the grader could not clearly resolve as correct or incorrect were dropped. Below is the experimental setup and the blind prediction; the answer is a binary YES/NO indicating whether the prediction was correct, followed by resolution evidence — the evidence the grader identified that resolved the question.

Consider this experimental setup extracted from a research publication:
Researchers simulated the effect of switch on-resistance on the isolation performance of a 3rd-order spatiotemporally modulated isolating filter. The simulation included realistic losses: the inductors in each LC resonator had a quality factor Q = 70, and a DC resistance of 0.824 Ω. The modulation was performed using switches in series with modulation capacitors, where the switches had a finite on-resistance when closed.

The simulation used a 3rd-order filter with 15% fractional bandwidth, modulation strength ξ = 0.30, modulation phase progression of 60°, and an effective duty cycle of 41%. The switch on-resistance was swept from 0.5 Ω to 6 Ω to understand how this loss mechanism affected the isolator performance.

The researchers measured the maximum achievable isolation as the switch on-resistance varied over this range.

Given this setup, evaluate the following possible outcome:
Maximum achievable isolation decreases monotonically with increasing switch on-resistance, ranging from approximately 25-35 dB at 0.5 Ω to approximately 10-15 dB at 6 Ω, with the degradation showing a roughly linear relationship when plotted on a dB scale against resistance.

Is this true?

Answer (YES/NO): NO